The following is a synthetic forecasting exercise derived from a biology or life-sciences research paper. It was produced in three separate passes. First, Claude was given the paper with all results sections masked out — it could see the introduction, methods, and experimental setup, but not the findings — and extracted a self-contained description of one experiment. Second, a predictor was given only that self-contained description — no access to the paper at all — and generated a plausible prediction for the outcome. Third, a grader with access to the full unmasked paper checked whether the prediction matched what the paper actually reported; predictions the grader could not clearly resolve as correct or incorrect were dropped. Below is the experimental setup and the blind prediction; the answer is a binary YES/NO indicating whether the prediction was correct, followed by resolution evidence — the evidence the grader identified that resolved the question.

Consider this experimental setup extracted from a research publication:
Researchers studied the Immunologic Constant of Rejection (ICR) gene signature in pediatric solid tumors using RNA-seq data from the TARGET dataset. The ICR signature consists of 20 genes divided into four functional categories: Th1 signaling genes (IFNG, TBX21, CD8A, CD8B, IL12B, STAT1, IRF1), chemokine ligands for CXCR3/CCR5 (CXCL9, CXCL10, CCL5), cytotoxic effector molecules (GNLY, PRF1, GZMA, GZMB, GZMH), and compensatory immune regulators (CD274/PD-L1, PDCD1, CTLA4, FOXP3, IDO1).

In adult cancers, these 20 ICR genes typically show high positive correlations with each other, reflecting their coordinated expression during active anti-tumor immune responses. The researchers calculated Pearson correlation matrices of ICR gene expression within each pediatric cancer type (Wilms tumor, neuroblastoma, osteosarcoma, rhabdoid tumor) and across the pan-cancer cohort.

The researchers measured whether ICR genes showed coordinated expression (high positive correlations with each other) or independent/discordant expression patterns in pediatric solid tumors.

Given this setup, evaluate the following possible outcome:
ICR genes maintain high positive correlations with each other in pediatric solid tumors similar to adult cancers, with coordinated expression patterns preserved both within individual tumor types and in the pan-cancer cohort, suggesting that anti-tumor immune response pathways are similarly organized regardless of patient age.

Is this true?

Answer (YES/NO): NO